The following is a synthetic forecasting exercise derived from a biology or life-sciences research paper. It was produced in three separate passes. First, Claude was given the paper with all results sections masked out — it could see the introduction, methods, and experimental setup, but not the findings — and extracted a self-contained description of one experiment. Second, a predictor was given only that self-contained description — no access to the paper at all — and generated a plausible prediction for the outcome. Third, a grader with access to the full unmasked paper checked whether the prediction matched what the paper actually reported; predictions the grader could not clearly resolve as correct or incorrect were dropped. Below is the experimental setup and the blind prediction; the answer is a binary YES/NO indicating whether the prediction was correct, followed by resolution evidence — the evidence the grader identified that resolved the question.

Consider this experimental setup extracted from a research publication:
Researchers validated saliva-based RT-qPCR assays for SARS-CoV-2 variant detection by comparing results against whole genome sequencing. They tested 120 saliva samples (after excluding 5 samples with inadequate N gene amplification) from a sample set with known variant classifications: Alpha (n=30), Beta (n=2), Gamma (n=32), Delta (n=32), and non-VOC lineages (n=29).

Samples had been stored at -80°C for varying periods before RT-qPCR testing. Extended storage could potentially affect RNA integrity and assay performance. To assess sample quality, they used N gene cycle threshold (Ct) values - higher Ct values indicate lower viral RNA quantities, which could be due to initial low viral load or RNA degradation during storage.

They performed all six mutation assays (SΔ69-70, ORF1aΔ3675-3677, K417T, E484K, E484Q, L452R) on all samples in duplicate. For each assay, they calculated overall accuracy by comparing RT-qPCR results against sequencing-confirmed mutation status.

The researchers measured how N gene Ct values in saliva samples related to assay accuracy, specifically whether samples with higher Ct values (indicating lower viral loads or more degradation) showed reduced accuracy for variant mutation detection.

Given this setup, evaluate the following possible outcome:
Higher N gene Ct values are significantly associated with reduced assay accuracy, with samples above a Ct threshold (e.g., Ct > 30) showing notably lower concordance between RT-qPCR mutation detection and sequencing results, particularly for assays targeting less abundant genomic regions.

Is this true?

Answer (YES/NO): NO